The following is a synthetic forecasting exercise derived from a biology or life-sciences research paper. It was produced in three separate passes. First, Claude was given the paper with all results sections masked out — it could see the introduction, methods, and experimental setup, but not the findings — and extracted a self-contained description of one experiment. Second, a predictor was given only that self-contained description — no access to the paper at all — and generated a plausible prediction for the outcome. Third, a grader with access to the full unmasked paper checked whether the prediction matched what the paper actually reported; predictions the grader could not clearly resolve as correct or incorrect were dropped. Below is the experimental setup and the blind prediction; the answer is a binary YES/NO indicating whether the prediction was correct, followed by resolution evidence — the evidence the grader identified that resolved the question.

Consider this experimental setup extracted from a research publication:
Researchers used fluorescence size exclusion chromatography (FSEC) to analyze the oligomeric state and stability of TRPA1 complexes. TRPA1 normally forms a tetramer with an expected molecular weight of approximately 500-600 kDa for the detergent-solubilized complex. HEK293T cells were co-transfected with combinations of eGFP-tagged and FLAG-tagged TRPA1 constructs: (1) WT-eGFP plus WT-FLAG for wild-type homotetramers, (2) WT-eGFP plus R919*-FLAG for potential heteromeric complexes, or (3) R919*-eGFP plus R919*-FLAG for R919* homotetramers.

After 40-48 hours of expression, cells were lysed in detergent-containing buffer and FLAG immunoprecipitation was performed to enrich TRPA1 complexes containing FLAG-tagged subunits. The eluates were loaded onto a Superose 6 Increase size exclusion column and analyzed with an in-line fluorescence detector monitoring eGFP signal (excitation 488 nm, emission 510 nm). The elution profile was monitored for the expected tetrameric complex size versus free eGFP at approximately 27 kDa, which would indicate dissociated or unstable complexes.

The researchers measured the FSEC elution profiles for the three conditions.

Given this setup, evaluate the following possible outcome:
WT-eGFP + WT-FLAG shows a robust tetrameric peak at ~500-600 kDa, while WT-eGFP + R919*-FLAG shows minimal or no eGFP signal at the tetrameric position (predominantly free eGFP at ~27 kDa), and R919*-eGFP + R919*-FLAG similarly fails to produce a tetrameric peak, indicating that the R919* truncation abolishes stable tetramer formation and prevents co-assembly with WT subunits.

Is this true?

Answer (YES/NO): NO